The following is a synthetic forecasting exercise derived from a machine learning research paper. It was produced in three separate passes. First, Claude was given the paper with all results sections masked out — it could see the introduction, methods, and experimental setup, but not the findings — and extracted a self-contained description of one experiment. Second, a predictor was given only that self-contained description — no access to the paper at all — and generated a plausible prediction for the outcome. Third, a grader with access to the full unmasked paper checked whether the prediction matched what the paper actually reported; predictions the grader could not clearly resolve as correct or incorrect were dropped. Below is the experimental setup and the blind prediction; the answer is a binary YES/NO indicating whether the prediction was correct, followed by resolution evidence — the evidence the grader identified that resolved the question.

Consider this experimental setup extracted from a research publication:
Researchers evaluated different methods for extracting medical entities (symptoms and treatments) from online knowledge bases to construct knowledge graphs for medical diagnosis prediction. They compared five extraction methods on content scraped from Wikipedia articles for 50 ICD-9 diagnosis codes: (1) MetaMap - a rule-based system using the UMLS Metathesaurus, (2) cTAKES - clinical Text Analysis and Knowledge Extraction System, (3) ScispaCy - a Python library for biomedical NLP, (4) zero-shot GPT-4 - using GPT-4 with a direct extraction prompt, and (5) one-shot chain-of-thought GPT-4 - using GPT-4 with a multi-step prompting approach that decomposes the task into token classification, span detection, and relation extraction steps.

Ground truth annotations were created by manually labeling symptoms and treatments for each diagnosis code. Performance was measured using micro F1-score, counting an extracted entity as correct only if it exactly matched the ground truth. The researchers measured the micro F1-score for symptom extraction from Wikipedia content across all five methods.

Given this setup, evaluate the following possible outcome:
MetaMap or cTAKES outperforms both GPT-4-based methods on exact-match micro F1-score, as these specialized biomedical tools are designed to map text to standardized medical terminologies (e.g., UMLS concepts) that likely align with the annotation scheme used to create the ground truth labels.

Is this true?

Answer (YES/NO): NO